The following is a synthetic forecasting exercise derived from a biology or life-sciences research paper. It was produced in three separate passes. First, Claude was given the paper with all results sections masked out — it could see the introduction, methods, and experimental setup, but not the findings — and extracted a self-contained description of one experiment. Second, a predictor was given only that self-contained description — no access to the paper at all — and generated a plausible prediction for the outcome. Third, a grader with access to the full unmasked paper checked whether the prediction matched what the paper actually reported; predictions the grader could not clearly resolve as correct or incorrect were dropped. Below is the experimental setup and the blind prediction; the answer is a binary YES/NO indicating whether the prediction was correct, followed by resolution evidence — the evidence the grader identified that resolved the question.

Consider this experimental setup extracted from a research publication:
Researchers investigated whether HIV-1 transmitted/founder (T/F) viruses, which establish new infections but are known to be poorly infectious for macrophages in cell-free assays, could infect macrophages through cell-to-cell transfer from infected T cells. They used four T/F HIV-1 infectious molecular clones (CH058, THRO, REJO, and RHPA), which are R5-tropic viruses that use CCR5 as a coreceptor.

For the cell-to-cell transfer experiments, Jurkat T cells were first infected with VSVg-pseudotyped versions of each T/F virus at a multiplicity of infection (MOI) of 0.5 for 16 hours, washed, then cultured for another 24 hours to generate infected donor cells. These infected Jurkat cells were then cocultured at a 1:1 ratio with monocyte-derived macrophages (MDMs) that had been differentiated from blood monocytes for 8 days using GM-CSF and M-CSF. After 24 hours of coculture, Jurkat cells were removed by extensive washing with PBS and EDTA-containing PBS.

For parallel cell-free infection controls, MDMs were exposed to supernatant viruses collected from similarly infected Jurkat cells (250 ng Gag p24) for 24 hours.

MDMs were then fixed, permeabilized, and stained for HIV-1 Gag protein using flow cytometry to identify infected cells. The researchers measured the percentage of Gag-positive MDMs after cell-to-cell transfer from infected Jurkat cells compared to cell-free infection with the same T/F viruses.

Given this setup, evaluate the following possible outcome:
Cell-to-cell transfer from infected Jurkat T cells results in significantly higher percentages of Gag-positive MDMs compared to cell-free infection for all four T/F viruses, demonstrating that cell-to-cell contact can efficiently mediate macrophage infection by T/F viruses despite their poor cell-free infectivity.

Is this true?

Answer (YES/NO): YES